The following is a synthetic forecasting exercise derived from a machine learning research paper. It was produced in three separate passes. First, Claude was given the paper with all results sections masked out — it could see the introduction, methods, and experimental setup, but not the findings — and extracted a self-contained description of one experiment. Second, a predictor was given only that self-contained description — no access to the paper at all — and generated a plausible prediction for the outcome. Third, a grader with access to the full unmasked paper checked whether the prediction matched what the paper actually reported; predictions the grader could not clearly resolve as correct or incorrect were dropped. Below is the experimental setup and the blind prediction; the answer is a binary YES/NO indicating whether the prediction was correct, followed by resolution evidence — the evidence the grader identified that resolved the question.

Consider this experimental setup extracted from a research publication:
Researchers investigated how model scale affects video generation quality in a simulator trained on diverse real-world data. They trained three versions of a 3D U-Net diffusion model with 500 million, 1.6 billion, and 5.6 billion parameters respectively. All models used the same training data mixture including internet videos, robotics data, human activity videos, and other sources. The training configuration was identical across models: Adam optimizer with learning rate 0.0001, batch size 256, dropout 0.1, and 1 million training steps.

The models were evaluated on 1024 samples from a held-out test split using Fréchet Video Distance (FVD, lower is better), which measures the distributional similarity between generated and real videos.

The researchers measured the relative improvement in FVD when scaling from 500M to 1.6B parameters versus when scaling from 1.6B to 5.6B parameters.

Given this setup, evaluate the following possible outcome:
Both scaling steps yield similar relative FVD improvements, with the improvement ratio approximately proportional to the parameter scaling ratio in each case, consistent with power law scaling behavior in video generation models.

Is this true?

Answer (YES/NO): NO